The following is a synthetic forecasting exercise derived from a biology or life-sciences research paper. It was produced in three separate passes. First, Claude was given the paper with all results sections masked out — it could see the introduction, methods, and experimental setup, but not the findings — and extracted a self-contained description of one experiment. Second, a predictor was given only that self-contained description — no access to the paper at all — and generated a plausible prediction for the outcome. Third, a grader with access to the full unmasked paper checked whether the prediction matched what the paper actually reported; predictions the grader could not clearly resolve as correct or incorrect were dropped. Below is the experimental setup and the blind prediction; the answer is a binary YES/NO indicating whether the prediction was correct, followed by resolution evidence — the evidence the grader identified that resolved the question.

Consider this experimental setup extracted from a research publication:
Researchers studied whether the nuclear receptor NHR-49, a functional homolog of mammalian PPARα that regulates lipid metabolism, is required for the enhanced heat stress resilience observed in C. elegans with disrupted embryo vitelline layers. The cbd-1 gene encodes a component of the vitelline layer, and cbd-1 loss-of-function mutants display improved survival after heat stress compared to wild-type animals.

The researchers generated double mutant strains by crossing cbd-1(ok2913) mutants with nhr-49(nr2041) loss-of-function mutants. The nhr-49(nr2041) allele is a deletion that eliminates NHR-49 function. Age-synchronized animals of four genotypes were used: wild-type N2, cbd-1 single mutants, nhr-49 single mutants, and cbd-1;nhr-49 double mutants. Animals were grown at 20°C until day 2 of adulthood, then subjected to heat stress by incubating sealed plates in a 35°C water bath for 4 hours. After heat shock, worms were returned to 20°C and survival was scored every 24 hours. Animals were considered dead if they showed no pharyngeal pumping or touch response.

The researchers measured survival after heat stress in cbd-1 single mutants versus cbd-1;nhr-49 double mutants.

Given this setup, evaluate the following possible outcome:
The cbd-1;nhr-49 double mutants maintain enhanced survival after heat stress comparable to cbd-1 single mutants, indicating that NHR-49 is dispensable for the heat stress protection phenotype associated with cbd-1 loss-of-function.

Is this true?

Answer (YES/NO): NO